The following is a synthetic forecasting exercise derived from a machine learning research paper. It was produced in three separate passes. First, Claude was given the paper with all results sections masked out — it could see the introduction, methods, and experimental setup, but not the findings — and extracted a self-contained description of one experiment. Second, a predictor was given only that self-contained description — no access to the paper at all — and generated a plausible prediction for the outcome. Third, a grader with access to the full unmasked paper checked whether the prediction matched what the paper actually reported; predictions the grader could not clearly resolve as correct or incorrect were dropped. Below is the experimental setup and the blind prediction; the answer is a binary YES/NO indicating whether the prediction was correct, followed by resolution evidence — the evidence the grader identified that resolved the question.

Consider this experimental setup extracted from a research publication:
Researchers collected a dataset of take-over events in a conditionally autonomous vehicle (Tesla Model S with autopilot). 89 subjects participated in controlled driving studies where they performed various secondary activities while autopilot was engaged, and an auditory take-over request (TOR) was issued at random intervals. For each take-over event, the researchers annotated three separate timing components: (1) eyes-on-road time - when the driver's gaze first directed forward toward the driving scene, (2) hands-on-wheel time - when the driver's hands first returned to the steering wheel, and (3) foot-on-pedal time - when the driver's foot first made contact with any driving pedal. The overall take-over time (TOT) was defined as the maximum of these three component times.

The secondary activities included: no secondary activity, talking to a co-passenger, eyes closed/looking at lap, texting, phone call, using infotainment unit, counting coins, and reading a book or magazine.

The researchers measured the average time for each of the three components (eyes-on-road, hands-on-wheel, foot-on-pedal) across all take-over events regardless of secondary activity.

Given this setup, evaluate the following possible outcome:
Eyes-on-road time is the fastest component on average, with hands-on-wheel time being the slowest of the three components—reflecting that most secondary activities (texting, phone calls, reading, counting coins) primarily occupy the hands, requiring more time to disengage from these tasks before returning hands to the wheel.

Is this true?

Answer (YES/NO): YES